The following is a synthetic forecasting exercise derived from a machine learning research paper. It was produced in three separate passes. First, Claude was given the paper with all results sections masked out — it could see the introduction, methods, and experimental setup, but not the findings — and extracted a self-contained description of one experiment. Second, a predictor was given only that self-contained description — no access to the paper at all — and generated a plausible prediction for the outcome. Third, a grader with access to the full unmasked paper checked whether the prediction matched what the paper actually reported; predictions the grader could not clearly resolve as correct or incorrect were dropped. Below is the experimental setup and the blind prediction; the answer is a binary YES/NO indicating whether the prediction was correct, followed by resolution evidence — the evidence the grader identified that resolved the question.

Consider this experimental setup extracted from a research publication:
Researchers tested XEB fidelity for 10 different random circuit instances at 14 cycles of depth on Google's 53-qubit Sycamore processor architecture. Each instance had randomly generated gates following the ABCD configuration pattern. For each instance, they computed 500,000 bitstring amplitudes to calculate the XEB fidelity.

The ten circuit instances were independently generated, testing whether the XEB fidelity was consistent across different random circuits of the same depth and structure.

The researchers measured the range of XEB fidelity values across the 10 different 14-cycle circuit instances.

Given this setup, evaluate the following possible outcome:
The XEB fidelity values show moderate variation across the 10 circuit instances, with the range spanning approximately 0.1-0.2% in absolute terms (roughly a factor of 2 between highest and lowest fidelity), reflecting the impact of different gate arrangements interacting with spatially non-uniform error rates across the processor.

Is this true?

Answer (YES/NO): NO